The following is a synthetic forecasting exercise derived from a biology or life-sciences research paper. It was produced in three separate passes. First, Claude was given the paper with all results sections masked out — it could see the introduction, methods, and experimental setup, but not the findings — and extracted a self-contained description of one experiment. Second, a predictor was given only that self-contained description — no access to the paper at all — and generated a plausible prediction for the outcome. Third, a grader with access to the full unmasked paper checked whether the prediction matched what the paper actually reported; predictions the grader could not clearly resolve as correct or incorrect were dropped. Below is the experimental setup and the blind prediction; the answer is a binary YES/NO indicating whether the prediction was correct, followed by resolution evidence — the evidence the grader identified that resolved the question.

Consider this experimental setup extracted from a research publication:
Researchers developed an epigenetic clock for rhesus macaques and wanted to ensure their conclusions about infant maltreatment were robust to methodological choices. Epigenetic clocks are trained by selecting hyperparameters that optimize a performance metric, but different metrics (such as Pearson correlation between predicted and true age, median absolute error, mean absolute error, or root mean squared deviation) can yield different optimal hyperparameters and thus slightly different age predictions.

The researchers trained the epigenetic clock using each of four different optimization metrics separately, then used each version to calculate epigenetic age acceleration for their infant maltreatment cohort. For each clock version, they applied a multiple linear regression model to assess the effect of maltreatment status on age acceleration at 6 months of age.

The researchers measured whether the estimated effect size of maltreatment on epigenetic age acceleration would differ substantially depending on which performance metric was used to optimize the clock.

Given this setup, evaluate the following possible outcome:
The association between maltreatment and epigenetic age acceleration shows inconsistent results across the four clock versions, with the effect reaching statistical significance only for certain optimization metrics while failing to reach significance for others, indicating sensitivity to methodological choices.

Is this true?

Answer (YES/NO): NO